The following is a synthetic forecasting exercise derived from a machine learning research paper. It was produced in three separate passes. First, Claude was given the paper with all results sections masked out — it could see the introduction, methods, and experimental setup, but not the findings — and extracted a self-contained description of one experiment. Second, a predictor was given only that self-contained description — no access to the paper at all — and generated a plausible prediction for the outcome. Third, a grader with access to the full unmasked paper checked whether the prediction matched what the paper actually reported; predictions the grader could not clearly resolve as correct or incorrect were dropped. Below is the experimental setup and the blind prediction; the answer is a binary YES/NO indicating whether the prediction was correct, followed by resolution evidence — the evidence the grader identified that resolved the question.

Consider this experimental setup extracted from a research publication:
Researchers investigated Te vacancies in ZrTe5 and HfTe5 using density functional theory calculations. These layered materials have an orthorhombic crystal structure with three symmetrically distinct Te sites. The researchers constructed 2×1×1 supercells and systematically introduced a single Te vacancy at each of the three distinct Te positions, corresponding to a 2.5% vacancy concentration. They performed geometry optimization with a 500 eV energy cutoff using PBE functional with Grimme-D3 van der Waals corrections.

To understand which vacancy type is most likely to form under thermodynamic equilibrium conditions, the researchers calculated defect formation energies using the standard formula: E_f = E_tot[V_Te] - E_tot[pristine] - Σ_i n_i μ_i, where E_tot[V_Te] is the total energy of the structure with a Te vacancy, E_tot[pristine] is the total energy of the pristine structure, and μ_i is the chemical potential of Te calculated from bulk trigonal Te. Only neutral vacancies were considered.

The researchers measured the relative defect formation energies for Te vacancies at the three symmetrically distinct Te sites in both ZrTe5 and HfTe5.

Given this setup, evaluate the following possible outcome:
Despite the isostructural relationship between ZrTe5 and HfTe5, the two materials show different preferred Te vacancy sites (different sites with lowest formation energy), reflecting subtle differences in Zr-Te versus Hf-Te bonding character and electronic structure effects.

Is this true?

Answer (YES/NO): NO